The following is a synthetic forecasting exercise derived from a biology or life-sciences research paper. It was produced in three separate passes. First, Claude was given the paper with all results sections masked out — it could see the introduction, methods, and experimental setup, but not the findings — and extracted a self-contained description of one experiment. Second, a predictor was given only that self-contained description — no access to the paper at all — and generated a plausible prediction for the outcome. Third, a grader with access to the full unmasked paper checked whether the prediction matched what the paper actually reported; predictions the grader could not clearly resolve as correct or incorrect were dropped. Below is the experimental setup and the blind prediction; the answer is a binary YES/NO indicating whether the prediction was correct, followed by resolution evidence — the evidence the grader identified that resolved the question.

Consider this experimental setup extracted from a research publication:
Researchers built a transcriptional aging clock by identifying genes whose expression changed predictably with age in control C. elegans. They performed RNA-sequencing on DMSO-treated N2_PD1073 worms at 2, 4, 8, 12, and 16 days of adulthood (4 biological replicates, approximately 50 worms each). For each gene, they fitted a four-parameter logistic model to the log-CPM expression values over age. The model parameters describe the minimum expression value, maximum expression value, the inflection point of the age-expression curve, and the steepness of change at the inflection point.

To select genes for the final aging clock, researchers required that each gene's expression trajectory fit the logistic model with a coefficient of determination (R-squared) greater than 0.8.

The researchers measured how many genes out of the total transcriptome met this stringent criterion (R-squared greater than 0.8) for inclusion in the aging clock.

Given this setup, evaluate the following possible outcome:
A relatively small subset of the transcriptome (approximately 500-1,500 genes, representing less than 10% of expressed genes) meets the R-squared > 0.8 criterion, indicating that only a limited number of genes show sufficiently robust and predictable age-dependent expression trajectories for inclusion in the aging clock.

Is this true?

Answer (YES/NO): NO